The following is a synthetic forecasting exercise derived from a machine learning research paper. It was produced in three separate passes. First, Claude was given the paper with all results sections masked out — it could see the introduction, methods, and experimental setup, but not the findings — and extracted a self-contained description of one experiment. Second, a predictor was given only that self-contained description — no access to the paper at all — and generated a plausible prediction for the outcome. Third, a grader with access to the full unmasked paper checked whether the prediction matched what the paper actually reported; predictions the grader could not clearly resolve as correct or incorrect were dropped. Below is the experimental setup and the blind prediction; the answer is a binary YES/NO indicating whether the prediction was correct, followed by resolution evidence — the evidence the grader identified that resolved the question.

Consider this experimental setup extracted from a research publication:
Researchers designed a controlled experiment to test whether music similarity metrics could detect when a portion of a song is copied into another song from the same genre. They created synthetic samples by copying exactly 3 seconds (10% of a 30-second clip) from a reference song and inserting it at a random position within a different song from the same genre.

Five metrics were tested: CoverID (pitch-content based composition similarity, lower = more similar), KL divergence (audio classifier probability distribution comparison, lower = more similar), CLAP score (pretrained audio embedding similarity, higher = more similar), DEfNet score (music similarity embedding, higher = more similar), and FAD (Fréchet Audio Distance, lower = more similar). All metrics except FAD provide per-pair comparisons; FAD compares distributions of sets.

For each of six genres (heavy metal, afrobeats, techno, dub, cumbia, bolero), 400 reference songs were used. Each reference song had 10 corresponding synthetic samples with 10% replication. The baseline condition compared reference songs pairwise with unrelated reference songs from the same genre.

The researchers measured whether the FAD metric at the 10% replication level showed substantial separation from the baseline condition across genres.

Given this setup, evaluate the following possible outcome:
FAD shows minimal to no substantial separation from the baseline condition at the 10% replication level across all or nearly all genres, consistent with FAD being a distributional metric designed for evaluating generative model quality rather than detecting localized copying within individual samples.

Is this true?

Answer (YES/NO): NO